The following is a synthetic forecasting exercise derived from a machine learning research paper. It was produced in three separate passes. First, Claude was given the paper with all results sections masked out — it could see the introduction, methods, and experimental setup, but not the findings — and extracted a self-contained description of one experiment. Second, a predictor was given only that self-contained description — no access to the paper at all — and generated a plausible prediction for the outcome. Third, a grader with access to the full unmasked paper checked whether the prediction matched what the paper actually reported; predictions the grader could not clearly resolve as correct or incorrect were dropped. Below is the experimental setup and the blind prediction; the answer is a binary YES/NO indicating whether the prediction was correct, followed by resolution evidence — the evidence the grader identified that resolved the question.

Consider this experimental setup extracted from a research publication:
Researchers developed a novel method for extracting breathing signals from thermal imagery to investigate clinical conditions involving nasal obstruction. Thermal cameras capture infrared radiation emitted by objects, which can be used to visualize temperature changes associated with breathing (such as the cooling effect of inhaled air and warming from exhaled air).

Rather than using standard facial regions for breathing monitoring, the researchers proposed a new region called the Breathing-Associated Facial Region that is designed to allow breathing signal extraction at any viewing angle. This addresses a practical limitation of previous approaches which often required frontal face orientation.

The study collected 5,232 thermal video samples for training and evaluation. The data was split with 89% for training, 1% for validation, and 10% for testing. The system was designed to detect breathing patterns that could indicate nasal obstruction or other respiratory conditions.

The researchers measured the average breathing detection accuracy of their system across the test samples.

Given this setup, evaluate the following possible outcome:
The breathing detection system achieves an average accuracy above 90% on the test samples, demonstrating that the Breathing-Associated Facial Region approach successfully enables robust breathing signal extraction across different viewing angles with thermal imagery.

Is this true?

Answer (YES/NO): YES